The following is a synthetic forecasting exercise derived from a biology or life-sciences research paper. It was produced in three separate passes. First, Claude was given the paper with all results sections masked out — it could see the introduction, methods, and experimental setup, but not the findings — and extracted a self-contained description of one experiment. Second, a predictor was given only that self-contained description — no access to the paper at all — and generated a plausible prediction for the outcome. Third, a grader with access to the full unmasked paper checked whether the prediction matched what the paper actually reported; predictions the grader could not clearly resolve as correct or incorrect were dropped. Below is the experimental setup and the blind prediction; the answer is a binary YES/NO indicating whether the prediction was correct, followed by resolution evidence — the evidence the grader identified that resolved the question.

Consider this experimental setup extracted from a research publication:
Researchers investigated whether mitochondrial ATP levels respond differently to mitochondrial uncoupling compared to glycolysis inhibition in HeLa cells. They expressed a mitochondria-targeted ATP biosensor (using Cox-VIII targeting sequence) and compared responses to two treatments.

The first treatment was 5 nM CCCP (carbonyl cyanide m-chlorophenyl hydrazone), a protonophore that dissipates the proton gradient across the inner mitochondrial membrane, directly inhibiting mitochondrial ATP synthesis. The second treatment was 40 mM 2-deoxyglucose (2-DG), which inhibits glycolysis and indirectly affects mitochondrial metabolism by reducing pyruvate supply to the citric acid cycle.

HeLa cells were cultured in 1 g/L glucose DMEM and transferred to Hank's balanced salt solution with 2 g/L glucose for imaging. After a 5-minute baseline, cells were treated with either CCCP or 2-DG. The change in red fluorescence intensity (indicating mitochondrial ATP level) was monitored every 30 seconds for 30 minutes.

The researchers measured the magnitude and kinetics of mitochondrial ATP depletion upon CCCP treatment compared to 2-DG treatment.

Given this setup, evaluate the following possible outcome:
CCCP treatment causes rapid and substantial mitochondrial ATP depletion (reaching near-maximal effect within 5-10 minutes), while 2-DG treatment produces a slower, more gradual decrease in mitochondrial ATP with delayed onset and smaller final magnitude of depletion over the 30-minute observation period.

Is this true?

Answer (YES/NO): NO